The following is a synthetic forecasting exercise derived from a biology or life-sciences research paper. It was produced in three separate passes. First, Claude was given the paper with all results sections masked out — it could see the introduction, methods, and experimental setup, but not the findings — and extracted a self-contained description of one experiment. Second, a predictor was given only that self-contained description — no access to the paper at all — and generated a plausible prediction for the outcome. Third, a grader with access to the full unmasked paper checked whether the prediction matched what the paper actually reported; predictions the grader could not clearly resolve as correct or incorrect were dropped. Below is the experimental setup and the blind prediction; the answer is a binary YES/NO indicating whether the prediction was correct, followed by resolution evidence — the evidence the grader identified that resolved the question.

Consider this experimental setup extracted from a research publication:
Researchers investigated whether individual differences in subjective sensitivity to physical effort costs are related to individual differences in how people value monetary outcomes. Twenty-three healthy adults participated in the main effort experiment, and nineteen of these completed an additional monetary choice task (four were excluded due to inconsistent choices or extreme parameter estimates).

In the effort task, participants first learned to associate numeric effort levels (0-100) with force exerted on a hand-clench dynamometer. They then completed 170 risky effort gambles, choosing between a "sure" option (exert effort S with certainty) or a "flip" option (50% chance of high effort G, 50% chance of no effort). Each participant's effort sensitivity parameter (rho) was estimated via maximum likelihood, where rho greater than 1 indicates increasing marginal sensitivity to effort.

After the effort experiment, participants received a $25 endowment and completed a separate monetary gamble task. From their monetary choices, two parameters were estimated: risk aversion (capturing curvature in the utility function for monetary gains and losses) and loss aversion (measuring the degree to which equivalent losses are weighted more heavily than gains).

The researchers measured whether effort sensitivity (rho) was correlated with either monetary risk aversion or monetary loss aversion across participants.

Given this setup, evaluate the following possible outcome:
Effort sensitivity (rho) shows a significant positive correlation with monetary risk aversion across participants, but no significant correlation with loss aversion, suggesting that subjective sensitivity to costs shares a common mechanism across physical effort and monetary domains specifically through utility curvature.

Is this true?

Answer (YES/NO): NO